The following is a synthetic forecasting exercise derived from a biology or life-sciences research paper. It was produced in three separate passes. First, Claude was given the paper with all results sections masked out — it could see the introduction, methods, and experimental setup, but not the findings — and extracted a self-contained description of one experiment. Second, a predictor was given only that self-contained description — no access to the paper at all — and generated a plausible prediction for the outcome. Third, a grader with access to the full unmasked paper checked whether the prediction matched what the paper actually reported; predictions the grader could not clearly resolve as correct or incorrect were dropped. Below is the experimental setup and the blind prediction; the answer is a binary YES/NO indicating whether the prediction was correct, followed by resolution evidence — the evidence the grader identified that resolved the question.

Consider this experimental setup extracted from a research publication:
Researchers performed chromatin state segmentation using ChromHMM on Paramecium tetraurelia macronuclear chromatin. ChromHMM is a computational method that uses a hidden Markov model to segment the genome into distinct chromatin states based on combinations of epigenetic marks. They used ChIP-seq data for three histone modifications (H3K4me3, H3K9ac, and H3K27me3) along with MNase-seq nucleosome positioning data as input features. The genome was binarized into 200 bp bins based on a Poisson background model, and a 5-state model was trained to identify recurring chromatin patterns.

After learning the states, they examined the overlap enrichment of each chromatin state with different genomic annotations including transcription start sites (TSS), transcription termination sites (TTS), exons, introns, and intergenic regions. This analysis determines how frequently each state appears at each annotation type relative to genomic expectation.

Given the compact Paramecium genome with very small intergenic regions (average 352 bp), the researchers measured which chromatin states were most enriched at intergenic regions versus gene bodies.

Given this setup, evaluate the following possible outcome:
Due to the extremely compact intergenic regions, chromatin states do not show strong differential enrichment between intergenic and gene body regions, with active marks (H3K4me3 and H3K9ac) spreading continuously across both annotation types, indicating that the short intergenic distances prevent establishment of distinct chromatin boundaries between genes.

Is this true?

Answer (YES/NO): NO